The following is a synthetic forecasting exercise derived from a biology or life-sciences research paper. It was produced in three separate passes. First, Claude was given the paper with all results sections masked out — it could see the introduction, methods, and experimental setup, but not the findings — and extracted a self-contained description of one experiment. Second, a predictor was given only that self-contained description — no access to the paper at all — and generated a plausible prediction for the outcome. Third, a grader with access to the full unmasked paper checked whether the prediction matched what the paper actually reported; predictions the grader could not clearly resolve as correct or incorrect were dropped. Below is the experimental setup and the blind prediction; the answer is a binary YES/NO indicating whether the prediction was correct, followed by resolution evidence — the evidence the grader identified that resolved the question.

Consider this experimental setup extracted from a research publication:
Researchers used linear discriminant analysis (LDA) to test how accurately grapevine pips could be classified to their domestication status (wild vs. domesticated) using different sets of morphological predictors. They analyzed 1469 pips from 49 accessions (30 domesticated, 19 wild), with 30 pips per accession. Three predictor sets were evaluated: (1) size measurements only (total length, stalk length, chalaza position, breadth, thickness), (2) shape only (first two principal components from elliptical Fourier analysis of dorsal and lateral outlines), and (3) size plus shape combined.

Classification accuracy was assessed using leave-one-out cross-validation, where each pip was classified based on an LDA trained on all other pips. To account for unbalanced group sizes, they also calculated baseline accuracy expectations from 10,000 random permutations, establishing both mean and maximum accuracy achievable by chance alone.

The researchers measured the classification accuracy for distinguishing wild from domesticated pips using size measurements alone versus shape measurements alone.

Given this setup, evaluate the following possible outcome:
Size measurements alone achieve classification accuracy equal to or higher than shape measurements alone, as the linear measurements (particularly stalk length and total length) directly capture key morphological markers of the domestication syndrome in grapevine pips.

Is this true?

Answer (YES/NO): NO